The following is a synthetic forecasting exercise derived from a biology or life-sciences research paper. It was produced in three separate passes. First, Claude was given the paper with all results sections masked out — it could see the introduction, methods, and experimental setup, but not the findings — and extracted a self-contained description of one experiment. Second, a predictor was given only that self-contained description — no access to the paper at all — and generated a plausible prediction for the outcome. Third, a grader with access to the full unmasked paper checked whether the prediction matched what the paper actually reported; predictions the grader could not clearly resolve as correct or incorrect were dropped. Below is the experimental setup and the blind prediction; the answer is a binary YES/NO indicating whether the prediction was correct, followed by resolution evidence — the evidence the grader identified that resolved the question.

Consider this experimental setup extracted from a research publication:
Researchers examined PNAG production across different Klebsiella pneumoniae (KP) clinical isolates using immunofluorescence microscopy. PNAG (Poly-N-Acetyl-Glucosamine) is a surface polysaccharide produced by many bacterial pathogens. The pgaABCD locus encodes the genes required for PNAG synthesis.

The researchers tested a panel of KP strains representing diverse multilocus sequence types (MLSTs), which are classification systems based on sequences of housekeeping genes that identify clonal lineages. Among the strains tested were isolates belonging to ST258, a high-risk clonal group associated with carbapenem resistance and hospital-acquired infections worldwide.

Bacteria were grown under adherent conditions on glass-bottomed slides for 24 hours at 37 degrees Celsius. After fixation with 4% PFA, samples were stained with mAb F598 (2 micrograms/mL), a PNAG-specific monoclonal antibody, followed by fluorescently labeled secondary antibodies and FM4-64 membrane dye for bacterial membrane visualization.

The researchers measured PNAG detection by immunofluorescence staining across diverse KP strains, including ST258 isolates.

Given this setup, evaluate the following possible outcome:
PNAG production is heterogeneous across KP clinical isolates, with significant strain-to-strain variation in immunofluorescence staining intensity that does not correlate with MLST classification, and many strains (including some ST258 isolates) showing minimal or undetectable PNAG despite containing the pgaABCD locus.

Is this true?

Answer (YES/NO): NO